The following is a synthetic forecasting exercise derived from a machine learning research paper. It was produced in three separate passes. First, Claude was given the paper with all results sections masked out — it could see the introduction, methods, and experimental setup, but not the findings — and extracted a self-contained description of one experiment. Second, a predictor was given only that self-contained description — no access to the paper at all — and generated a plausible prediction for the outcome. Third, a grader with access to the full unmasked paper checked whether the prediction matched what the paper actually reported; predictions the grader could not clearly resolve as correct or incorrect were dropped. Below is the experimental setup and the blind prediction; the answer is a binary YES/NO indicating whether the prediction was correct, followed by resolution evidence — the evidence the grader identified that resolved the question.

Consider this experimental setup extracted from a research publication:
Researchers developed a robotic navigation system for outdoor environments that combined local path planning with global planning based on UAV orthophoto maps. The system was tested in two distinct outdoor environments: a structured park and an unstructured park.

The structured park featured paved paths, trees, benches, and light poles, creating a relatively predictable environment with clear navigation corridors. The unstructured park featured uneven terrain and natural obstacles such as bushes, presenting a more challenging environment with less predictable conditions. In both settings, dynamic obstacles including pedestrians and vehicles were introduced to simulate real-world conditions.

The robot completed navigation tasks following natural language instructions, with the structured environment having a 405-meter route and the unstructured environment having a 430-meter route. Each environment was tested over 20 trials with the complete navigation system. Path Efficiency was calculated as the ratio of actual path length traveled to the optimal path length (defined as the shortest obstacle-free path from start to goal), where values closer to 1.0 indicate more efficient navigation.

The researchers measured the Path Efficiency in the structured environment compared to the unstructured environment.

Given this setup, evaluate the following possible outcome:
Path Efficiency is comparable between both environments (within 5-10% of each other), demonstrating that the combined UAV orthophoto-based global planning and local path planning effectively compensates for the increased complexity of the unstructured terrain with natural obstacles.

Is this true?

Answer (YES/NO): YES